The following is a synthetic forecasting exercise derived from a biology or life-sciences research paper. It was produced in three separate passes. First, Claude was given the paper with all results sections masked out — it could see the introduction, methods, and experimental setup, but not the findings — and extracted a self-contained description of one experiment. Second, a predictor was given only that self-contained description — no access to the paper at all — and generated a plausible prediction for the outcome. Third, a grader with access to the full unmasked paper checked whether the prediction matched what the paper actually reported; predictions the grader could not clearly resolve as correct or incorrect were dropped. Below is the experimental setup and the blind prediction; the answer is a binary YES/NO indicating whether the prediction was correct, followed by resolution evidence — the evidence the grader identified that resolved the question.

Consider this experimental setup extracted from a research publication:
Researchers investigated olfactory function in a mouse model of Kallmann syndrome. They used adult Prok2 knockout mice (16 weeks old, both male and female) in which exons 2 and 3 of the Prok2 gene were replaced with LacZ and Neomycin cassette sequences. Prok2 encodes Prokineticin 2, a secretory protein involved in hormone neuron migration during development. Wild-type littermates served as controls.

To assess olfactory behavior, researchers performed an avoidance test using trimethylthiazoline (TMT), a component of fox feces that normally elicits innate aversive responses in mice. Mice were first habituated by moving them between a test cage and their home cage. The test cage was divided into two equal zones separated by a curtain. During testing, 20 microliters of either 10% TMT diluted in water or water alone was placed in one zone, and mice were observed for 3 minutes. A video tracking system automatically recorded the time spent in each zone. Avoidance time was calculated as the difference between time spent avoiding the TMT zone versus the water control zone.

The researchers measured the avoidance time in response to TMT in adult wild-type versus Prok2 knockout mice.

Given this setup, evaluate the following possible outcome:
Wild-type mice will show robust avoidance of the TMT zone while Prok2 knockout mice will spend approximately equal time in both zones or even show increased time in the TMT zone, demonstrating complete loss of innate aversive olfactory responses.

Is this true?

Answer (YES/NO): YES